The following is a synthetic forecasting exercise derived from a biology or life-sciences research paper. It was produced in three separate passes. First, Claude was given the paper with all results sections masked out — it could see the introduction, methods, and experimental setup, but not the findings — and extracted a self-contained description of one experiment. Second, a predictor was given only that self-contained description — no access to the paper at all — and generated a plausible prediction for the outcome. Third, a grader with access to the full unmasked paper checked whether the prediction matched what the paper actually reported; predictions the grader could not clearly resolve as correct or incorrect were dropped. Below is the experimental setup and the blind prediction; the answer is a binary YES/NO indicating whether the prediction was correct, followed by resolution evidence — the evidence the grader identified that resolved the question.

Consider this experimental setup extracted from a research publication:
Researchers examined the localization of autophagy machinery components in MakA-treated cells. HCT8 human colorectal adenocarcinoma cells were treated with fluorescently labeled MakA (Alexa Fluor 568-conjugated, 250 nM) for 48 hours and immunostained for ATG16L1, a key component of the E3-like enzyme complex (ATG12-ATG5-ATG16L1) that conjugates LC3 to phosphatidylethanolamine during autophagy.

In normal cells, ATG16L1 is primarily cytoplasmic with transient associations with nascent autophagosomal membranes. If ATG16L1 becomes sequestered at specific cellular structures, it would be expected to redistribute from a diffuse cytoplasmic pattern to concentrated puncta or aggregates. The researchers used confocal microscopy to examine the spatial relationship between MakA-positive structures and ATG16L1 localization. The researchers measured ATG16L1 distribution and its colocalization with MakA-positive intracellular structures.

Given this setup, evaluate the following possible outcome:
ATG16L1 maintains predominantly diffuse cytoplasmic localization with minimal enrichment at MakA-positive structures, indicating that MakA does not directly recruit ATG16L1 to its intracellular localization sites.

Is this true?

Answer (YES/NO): NO